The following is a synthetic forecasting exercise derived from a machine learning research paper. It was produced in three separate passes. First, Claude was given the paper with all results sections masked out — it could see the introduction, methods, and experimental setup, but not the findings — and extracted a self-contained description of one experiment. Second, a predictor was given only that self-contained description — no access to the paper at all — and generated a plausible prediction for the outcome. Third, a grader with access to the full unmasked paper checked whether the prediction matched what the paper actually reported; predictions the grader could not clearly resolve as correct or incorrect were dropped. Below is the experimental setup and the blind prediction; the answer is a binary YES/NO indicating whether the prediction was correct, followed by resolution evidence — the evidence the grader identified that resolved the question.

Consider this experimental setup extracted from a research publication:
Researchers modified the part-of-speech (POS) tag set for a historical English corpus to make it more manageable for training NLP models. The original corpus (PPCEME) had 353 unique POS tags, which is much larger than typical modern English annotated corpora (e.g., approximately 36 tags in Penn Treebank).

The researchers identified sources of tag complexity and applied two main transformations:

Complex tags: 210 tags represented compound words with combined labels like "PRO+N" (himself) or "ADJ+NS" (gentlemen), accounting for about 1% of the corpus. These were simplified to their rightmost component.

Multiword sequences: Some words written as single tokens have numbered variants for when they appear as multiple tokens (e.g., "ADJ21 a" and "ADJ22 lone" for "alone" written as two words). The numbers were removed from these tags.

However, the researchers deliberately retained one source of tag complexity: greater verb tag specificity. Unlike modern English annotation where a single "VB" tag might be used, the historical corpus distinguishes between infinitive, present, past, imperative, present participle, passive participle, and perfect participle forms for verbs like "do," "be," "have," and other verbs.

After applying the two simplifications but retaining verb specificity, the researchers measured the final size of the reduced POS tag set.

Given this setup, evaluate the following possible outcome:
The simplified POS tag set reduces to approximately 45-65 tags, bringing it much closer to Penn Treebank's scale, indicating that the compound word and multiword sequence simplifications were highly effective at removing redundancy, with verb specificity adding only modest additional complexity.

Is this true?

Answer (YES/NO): NO